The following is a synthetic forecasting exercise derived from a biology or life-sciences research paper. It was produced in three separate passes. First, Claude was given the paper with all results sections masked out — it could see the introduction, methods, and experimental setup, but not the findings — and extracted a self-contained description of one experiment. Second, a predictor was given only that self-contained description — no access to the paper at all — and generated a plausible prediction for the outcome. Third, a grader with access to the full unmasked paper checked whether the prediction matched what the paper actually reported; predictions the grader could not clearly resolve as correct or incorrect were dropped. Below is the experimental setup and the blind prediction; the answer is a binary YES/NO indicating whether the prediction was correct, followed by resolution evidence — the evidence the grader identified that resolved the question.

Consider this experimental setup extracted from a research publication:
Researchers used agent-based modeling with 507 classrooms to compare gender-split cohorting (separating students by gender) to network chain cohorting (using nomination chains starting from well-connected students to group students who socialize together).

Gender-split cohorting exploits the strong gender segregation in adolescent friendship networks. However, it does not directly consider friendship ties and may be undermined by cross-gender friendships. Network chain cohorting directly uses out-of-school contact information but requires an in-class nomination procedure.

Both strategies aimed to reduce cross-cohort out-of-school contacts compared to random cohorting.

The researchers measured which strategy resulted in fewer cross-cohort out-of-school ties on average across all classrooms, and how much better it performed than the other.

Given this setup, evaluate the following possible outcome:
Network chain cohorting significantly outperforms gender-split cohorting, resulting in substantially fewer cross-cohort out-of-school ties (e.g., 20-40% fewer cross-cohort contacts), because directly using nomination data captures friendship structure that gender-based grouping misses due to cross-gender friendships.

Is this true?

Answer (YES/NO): YES